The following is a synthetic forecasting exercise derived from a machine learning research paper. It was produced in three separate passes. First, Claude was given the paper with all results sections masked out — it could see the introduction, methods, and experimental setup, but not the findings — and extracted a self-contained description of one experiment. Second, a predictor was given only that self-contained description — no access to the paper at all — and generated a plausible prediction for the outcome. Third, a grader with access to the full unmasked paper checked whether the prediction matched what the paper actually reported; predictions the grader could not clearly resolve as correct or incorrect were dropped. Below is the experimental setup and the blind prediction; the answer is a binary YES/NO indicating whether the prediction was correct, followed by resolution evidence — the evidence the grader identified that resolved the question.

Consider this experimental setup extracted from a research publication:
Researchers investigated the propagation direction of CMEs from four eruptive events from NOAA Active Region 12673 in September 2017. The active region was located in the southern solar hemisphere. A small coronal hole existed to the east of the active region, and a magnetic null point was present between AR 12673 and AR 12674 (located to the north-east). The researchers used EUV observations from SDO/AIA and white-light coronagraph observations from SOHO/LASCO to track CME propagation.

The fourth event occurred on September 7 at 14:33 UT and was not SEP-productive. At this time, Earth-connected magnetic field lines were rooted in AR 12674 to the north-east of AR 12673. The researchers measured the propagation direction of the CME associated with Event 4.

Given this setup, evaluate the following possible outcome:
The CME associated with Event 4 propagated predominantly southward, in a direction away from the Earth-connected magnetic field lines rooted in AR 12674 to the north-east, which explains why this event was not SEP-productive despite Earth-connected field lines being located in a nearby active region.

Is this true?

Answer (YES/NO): NO